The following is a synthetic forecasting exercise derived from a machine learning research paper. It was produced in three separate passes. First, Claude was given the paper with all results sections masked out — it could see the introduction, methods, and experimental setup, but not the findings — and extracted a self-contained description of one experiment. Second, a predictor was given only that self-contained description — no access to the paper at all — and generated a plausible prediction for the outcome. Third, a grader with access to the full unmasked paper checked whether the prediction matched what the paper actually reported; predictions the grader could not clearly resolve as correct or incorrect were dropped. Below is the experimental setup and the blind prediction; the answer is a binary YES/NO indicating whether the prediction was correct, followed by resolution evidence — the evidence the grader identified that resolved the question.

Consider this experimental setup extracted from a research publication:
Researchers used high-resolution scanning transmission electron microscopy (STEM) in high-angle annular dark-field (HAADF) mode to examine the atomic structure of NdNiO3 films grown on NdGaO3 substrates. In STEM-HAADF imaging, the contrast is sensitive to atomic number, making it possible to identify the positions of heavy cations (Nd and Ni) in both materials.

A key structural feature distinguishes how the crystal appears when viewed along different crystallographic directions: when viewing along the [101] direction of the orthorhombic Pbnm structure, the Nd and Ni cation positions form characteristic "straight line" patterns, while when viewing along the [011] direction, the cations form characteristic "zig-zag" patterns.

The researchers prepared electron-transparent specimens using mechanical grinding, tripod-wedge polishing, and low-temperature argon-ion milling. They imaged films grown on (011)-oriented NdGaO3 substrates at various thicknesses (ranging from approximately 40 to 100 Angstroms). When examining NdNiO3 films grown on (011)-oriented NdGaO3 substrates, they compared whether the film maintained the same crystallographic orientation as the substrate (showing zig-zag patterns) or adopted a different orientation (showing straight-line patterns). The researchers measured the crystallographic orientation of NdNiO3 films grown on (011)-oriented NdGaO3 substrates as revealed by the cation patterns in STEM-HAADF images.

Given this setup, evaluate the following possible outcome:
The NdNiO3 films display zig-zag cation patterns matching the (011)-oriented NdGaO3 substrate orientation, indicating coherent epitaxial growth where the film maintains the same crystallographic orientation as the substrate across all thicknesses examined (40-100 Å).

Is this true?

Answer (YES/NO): NO